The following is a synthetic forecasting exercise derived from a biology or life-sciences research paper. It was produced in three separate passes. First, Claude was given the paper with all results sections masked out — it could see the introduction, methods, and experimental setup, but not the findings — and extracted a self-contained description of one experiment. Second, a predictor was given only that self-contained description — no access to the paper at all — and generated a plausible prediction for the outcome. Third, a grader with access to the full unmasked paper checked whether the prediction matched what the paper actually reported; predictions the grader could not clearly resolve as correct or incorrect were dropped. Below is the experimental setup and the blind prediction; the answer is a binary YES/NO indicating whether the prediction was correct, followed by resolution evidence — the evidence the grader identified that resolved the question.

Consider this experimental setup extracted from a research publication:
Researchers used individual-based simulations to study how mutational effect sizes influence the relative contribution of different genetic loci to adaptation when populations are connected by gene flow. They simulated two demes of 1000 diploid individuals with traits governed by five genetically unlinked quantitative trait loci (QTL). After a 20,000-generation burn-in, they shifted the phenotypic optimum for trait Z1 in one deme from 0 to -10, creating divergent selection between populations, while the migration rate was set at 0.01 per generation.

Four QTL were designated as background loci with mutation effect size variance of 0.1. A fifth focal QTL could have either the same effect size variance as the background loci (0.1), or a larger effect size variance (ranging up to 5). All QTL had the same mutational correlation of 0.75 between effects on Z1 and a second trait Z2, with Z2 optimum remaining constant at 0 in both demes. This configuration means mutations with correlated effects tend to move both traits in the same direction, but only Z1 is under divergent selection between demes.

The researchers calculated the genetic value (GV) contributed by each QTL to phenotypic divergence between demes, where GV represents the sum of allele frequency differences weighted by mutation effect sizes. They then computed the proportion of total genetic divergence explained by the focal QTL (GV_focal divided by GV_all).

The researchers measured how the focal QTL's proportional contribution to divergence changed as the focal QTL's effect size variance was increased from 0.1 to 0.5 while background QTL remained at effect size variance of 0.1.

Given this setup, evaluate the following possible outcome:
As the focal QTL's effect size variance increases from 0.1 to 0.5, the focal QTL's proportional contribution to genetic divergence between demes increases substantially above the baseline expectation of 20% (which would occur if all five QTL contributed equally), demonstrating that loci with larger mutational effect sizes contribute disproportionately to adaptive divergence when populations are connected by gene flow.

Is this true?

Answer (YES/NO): YES